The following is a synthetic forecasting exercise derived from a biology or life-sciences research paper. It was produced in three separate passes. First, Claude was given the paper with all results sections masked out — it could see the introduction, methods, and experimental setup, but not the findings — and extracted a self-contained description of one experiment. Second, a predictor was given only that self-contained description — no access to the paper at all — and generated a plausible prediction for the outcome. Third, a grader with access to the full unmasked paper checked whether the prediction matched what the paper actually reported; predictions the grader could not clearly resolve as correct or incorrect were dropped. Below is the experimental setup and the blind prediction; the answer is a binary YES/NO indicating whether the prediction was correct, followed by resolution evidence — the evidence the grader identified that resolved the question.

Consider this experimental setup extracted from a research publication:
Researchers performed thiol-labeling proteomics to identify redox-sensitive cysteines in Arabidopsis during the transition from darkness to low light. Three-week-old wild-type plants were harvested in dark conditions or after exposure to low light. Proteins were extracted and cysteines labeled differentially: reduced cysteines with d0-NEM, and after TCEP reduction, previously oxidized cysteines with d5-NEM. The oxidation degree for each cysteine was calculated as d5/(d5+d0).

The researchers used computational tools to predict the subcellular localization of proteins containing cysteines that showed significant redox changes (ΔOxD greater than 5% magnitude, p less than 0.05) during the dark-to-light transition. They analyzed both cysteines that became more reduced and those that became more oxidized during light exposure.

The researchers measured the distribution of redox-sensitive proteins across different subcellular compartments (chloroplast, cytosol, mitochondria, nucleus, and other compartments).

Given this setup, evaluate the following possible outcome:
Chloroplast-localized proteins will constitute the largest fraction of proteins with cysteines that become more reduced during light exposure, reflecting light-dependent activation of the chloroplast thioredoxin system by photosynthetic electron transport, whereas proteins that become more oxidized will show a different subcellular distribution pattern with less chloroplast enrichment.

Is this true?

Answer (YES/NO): NO